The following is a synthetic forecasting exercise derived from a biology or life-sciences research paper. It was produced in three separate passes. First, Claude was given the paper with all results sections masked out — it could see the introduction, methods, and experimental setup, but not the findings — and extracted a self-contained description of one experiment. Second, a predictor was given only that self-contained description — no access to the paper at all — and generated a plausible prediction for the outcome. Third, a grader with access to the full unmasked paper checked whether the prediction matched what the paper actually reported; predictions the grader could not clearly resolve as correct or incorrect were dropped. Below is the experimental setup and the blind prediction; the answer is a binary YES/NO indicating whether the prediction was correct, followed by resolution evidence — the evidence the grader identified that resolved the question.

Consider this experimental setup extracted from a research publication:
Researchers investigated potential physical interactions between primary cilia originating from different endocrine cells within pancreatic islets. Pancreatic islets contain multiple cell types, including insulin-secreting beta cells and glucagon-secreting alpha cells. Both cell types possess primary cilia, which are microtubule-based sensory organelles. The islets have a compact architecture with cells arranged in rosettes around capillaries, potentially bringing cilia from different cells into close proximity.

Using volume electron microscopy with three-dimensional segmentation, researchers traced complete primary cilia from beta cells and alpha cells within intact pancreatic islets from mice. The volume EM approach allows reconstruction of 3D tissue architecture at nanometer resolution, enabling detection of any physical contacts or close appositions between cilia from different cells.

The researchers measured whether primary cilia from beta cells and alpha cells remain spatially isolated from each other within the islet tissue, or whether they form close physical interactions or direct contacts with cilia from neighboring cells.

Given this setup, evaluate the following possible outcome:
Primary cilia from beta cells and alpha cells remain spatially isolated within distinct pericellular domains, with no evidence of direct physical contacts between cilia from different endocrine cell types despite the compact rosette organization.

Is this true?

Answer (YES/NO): NO